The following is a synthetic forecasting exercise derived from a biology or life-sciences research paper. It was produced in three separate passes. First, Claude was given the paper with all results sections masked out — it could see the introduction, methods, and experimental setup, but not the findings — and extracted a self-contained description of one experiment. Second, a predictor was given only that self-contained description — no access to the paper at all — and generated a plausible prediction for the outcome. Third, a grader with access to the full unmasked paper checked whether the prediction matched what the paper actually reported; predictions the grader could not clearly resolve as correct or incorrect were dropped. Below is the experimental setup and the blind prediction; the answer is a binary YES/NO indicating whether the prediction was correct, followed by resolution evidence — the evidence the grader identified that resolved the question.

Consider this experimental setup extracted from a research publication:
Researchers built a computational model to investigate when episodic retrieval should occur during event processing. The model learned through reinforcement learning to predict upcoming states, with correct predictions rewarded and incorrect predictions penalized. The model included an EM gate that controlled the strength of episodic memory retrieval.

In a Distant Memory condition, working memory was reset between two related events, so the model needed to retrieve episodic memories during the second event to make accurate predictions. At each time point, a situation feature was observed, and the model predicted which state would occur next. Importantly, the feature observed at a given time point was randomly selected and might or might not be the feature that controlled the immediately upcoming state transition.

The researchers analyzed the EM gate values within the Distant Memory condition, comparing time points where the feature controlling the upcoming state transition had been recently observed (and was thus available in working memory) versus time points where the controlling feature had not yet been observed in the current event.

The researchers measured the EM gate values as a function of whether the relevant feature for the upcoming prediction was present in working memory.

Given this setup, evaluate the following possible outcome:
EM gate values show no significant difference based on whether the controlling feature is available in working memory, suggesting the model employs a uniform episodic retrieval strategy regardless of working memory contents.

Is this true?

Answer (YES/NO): NO